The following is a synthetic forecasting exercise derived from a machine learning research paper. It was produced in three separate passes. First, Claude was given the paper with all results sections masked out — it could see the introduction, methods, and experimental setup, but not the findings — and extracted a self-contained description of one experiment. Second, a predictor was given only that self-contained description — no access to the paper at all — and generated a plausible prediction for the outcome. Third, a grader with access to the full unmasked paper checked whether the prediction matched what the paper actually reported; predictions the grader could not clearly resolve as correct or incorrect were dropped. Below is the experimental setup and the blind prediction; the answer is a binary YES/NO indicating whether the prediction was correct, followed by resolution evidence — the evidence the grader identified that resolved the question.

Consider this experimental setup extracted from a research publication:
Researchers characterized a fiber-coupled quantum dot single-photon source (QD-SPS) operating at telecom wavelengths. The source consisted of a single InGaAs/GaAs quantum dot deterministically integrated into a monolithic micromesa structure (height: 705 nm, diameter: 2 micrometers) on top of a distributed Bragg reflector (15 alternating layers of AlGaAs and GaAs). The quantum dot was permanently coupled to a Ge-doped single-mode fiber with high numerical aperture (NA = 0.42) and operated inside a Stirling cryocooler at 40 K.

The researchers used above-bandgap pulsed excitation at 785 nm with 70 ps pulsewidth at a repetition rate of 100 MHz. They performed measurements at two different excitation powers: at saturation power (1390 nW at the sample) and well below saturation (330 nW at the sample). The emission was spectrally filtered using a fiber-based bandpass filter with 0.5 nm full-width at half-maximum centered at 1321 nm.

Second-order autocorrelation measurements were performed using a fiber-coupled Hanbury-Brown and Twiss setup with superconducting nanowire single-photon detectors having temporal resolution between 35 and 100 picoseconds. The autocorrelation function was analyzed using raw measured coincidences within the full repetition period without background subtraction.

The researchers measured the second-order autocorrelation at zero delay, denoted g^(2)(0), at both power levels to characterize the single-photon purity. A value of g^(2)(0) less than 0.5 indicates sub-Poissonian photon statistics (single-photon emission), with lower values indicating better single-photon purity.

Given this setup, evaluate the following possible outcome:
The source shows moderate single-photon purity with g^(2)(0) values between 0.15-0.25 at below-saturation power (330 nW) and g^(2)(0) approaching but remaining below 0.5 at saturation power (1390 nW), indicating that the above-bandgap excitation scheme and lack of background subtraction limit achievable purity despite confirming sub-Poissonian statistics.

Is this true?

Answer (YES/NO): NO